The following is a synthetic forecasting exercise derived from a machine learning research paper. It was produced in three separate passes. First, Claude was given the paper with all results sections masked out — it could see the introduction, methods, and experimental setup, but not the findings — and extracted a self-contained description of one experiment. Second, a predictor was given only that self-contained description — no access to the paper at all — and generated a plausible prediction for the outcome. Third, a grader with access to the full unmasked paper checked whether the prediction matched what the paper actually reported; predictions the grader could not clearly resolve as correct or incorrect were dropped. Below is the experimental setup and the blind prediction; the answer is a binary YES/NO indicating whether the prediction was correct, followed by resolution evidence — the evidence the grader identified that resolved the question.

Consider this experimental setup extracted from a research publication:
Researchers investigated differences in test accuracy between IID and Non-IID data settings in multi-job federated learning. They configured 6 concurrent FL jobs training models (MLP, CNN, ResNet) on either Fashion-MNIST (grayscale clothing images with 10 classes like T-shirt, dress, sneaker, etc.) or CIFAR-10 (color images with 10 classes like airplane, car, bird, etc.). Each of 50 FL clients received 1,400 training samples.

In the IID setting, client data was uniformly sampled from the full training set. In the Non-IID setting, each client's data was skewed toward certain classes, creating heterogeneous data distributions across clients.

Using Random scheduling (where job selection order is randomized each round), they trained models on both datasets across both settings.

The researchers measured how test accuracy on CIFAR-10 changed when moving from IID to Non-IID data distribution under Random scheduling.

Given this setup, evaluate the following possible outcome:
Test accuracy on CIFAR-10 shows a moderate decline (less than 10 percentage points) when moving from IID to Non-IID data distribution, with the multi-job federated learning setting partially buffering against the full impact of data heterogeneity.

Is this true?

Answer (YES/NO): YES